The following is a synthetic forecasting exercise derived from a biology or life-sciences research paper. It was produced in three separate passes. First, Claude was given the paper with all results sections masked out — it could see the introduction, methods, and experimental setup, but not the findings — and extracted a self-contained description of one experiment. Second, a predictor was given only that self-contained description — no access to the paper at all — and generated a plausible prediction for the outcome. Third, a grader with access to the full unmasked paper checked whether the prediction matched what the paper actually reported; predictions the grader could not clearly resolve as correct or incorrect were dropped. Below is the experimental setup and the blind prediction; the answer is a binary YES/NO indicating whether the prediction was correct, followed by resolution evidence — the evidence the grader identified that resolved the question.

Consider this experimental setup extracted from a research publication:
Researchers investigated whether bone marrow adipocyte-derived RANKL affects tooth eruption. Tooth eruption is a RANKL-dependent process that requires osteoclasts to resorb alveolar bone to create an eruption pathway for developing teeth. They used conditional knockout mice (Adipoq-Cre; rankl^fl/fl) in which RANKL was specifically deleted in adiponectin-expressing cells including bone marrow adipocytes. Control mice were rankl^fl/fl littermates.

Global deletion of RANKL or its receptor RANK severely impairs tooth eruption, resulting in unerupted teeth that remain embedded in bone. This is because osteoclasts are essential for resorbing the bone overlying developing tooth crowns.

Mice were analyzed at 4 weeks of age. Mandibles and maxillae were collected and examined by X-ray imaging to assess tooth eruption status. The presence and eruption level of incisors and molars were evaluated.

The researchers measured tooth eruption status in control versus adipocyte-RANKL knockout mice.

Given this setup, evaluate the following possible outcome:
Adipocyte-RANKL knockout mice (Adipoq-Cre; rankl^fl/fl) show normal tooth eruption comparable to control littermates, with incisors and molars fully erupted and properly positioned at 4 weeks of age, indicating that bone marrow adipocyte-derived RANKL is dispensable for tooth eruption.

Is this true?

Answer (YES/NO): YES